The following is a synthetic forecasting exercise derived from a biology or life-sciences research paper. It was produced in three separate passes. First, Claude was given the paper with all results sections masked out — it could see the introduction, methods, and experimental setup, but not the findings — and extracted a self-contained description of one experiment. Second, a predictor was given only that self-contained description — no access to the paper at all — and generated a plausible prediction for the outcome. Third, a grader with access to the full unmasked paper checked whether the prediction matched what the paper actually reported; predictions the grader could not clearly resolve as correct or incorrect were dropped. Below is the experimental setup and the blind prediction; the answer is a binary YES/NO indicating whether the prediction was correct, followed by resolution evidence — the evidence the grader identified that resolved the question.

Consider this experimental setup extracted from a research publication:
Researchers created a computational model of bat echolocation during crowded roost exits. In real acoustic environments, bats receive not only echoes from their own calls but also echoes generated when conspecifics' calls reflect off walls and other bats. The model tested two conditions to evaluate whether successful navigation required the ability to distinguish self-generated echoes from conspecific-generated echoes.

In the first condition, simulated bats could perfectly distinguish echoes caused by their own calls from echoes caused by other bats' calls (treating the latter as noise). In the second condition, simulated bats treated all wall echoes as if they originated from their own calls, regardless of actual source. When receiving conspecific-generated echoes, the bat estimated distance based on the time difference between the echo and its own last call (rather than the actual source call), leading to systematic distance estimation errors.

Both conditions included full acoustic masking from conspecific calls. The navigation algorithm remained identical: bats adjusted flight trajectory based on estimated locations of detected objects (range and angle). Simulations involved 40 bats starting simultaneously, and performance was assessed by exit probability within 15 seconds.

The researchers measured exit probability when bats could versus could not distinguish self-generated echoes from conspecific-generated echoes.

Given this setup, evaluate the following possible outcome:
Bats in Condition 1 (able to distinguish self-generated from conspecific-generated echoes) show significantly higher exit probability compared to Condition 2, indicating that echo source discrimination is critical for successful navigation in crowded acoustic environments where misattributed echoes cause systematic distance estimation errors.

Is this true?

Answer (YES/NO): YES